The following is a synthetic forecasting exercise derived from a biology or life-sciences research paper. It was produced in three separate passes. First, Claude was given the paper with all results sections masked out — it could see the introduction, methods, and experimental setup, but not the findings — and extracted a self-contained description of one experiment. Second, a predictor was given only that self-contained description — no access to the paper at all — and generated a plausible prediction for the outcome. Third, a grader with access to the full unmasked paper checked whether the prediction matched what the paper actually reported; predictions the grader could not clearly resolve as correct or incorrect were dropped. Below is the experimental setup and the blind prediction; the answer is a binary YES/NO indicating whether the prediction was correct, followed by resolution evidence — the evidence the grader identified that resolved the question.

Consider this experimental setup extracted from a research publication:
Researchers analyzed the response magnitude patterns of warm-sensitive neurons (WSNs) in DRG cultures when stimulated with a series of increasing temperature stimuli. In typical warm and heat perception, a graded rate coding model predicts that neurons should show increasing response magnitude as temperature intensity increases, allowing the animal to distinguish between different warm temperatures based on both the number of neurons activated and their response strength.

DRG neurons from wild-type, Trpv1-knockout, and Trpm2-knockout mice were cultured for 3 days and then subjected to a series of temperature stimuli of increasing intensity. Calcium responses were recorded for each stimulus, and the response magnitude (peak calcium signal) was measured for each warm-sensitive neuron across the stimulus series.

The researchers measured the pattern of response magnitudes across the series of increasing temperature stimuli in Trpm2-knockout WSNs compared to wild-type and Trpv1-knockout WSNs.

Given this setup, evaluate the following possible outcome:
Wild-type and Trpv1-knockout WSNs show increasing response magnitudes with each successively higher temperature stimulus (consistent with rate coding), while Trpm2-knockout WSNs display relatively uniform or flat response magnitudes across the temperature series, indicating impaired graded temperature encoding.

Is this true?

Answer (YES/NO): NO